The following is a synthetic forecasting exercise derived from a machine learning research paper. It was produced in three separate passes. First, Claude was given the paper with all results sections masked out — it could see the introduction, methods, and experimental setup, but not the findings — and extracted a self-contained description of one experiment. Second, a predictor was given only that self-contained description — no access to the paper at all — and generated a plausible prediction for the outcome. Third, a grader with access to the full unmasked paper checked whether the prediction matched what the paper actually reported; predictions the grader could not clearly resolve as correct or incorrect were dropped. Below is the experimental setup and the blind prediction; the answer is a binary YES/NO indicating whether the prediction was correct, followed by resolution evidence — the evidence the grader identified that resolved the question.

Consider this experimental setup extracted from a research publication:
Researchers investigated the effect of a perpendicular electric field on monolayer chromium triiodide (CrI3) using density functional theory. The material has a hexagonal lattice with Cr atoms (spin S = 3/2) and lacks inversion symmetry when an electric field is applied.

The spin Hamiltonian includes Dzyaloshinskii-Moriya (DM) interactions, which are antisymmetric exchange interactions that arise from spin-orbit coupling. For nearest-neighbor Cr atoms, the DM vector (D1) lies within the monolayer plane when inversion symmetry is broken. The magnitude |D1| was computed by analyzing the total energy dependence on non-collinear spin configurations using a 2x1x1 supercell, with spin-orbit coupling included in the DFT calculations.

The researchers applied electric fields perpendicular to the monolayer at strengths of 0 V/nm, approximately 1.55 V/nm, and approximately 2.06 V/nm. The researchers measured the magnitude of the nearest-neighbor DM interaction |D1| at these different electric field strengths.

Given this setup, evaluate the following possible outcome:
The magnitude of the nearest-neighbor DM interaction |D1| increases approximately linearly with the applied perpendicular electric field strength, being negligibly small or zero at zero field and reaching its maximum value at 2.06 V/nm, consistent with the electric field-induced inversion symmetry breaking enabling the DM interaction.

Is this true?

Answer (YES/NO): NO